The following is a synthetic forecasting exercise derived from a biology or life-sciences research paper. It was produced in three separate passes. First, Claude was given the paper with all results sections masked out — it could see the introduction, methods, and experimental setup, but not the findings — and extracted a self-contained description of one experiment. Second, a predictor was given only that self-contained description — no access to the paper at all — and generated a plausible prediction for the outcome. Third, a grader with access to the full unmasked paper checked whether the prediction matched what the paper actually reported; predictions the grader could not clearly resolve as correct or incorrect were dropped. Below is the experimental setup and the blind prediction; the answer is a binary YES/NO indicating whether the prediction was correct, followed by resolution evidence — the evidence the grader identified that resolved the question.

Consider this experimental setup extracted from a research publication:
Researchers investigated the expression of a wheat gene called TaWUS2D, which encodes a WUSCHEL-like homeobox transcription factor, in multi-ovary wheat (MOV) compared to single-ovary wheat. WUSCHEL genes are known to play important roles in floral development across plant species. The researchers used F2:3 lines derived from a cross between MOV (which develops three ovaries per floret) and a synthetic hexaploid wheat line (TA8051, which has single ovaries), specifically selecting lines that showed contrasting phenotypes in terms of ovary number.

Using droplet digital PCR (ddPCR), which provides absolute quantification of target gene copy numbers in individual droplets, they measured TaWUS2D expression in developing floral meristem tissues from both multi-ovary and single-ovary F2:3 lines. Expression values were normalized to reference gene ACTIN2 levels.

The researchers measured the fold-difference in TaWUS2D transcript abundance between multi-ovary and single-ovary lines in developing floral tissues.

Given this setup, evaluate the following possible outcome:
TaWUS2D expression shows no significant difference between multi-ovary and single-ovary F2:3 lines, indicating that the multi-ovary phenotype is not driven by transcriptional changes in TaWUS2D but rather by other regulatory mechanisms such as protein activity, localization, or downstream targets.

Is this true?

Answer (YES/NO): NO